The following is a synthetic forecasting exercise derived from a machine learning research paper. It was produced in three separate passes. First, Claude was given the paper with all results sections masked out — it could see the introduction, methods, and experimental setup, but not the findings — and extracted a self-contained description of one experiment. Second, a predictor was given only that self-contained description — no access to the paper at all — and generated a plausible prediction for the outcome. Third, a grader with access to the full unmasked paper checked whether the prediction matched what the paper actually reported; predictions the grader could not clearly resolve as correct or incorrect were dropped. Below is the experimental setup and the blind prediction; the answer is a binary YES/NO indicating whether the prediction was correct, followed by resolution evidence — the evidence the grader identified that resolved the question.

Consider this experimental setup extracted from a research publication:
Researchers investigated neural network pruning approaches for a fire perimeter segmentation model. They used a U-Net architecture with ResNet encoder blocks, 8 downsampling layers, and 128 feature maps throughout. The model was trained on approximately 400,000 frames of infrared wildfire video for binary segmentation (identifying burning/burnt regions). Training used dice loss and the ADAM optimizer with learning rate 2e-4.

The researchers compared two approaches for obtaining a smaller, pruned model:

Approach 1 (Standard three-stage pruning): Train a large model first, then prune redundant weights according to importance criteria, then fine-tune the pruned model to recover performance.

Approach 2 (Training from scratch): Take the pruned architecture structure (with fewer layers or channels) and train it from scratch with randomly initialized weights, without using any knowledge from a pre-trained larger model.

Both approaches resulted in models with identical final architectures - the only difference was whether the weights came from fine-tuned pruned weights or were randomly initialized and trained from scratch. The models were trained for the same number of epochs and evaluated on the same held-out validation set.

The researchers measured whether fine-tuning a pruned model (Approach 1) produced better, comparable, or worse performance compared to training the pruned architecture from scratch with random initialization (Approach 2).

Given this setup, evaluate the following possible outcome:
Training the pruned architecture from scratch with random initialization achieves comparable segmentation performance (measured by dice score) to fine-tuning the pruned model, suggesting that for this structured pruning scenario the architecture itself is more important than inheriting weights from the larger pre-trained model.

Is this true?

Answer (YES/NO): YES